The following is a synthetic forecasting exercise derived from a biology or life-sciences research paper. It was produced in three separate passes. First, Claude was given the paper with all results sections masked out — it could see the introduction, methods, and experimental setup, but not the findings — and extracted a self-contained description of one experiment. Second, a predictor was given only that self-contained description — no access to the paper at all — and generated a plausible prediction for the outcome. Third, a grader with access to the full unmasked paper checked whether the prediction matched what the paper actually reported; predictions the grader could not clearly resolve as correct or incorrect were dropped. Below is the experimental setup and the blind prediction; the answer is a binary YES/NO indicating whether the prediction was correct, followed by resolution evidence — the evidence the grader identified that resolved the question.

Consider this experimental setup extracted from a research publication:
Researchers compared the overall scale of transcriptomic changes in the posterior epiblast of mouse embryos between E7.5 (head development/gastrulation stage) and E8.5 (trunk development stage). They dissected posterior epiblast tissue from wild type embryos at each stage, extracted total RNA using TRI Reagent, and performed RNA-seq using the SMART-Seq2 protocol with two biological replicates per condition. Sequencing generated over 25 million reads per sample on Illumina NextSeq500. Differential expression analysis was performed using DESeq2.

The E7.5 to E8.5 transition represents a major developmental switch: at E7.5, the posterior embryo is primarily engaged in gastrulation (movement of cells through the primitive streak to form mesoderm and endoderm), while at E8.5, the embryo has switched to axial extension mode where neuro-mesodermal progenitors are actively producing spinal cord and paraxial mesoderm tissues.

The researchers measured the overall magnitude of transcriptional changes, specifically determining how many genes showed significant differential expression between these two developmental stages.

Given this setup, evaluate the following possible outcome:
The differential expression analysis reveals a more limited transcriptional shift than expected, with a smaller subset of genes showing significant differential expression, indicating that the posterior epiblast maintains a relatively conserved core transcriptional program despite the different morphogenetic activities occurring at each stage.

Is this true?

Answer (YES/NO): NO